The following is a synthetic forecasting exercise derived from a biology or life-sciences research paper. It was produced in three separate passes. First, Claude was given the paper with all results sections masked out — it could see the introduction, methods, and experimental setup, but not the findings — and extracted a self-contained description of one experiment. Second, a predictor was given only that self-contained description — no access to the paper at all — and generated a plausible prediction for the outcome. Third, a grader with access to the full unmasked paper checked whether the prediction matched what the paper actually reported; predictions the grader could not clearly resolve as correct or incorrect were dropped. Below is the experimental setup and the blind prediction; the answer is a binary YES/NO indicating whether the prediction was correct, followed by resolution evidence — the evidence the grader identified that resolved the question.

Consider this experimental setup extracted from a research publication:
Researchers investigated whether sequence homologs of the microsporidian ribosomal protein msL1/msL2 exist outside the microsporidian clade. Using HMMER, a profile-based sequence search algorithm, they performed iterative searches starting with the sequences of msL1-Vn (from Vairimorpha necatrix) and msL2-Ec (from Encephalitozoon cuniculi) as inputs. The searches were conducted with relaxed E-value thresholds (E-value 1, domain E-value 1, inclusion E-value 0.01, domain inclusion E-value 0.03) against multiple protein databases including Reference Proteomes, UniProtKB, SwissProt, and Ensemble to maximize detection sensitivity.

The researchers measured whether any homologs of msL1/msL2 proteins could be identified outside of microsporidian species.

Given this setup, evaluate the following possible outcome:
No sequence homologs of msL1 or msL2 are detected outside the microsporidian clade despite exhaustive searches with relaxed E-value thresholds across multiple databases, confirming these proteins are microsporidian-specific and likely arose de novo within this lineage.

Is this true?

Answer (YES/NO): YES